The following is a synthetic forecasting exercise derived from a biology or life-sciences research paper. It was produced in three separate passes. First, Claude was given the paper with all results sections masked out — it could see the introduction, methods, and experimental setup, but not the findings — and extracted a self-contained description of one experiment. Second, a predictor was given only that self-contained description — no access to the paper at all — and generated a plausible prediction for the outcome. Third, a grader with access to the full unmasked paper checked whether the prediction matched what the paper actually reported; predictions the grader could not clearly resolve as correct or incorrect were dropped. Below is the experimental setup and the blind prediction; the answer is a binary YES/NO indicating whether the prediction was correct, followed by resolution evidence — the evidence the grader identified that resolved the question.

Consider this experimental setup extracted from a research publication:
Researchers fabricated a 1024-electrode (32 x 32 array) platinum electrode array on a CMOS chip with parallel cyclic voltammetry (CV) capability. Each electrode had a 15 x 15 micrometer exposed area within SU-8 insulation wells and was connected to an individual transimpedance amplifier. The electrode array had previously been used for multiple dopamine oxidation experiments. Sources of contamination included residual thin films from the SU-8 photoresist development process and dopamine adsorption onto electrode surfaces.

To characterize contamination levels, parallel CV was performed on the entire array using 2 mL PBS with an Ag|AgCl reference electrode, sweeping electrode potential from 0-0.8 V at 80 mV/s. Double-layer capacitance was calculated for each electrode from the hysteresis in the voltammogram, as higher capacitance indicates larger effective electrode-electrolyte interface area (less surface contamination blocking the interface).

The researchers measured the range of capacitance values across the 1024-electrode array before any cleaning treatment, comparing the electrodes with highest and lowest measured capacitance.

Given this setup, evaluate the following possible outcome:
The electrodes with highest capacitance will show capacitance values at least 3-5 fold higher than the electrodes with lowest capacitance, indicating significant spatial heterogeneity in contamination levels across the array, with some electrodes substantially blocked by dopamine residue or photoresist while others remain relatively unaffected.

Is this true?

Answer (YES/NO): YES